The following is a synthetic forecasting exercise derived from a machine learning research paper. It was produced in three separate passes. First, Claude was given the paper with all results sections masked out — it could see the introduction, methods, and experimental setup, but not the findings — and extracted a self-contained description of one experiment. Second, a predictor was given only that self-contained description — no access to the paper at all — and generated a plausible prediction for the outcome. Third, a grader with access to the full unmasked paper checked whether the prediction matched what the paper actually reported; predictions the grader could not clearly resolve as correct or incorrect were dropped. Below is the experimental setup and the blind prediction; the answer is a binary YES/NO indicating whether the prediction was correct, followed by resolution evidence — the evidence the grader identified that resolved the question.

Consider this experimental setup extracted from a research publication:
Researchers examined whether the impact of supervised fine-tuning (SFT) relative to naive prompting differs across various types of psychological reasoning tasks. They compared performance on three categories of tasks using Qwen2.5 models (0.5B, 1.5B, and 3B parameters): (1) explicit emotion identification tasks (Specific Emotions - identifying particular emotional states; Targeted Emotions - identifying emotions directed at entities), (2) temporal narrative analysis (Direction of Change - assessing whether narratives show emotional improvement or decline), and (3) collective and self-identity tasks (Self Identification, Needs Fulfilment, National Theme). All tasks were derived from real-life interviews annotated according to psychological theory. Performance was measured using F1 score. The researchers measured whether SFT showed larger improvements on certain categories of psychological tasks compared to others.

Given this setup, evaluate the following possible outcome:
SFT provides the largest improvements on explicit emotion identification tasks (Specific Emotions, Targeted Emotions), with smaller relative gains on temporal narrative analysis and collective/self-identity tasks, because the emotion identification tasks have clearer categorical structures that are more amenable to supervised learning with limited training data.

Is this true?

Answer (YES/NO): NO